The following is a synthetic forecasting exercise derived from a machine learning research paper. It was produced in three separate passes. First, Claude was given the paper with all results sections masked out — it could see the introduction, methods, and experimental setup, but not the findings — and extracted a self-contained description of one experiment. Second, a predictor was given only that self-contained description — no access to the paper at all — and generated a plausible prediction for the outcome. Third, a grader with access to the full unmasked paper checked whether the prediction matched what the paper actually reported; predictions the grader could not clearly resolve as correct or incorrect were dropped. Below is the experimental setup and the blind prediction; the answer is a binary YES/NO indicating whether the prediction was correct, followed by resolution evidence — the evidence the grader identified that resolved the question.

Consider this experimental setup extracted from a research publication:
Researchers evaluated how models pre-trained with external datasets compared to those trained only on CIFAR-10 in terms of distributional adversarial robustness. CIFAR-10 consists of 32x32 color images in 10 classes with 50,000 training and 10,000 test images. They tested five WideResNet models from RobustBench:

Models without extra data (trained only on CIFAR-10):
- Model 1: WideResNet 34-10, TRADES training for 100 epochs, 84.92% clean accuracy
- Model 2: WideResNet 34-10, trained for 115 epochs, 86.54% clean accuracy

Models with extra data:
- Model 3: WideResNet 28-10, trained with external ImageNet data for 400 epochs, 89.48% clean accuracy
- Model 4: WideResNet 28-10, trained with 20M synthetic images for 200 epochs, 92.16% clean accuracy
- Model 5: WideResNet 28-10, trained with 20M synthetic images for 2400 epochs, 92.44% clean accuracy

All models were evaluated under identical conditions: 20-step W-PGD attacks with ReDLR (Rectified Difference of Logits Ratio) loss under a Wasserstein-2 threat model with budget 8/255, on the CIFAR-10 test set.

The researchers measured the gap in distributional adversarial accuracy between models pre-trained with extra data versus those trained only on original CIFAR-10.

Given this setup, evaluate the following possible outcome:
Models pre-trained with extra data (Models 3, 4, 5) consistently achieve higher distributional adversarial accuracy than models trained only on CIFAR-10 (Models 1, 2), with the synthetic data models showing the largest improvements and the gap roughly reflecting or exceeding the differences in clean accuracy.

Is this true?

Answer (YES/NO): YES